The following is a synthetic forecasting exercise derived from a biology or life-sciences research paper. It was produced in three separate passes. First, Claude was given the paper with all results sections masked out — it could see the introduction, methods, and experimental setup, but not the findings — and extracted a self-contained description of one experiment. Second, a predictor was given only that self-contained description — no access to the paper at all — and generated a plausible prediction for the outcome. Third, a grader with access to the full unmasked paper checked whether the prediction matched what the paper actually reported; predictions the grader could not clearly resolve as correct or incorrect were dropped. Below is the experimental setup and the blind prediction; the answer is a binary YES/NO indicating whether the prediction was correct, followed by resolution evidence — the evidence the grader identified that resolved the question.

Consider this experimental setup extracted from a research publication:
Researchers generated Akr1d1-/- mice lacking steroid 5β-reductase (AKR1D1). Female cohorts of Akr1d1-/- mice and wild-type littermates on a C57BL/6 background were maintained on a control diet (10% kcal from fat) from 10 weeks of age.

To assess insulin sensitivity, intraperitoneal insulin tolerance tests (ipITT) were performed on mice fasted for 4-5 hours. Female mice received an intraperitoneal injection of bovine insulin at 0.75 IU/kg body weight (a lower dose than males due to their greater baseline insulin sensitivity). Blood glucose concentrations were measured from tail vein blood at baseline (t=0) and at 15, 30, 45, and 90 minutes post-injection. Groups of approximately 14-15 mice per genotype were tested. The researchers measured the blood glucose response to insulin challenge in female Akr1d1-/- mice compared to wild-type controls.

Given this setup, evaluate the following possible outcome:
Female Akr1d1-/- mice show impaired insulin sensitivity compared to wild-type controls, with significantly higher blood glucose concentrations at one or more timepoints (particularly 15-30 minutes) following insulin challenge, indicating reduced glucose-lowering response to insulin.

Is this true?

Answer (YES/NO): NO